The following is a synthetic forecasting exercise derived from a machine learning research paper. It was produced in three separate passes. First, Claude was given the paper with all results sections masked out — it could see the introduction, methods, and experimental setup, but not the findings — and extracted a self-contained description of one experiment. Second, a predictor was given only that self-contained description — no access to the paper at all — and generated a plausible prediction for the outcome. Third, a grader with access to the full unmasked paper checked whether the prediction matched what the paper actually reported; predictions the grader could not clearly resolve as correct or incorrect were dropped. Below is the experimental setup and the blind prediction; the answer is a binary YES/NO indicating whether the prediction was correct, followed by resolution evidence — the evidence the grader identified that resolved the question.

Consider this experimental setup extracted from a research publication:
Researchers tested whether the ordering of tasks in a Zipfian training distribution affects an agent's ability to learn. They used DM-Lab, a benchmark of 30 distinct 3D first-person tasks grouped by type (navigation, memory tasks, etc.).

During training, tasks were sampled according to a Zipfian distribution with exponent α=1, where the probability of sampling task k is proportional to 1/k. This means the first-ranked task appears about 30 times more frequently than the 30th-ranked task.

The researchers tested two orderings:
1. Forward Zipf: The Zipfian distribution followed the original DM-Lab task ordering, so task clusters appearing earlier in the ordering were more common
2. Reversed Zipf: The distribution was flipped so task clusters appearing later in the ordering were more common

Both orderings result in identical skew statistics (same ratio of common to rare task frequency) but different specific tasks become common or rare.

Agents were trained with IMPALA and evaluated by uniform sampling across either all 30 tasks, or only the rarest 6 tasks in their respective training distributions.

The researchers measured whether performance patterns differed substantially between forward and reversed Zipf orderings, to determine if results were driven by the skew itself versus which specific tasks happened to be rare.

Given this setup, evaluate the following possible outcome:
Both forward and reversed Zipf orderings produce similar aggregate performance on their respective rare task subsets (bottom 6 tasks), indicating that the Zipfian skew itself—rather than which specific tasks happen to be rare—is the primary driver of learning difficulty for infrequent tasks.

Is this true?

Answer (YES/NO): YES